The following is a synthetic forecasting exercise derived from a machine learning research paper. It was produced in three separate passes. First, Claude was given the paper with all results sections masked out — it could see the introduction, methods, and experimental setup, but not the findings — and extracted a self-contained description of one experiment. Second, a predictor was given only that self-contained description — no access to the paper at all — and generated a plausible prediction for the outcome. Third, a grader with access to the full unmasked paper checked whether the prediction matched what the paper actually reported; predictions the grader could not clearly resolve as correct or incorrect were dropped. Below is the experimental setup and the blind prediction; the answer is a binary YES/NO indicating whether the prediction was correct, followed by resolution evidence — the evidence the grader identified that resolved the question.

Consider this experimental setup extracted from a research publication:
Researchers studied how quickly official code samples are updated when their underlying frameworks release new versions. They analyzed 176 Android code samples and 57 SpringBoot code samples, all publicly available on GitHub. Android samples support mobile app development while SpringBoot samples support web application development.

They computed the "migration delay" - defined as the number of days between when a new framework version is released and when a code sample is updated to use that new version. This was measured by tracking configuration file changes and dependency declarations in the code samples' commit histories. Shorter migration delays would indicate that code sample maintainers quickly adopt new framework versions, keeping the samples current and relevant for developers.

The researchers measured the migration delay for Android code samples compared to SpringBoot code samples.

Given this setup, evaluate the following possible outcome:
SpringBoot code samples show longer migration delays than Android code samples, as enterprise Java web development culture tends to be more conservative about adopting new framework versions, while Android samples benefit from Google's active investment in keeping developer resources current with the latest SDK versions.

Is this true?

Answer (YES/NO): NO